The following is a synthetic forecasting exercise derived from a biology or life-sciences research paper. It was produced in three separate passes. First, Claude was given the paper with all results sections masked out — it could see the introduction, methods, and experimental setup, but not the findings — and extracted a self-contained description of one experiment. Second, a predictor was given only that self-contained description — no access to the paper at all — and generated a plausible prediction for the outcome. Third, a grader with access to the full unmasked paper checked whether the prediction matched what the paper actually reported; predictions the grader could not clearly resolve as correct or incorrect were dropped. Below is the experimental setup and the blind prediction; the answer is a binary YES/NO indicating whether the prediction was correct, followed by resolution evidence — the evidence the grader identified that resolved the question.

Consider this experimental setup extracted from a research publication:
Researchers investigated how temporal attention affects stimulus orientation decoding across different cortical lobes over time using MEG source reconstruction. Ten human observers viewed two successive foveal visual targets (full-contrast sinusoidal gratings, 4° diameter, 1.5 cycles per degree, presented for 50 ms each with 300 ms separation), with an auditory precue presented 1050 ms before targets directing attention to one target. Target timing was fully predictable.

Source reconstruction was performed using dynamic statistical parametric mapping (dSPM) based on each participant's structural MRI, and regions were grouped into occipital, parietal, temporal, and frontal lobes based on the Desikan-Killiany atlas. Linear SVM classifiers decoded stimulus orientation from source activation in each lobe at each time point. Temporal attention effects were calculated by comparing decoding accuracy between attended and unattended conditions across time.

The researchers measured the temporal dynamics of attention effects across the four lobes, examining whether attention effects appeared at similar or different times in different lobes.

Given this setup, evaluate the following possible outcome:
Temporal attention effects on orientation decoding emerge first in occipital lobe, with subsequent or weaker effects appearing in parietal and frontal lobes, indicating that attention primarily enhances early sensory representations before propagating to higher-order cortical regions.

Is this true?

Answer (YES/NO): NO